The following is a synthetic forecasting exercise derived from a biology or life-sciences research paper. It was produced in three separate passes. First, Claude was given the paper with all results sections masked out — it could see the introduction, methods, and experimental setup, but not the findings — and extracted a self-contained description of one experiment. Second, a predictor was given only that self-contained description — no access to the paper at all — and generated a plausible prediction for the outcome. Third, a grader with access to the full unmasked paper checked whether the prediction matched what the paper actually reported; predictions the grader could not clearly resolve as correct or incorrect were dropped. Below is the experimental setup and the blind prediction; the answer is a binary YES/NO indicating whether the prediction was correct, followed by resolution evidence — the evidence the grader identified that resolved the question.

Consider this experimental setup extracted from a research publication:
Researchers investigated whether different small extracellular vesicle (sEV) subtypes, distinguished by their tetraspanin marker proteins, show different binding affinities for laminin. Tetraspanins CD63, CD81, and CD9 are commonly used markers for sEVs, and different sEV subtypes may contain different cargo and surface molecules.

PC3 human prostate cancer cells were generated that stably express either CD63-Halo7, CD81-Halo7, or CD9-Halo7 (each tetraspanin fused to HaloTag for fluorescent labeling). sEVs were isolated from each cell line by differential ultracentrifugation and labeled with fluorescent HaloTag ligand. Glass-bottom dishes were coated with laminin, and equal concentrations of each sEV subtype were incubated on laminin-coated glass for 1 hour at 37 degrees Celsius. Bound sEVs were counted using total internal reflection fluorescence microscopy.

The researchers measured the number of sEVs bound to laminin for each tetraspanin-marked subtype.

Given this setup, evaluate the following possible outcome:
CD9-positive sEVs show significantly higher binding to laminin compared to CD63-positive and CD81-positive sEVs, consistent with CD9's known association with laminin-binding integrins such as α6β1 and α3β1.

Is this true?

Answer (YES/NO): NO